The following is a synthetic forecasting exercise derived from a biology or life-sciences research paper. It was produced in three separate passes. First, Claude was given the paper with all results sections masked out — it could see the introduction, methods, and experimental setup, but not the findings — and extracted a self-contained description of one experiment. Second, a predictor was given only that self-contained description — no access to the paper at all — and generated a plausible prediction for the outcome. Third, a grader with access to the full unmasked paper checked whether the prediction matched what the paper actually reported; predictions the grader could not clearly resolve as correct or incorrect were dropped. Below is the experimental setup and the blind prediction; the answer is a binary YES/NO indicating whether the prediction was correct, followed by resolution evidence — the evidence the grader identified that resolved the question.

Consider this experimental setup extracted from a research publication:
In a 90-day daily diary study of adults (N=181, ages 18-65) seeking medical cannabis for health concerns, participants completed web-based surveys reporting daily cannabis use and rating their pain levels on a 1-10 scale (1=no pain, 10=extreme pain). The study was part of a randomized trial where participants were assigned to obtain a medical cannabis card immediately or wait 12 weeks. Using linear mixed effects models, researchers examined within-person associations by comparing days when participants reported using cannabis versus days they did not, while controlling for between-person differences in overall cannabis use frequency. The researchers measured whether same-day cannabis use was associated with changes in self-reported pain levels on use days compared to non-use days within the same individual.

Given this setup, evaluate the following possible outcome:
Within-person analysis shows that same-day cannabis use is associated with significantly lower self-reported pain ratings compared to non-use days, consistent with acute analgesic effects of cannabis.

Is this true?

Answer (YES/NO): NO